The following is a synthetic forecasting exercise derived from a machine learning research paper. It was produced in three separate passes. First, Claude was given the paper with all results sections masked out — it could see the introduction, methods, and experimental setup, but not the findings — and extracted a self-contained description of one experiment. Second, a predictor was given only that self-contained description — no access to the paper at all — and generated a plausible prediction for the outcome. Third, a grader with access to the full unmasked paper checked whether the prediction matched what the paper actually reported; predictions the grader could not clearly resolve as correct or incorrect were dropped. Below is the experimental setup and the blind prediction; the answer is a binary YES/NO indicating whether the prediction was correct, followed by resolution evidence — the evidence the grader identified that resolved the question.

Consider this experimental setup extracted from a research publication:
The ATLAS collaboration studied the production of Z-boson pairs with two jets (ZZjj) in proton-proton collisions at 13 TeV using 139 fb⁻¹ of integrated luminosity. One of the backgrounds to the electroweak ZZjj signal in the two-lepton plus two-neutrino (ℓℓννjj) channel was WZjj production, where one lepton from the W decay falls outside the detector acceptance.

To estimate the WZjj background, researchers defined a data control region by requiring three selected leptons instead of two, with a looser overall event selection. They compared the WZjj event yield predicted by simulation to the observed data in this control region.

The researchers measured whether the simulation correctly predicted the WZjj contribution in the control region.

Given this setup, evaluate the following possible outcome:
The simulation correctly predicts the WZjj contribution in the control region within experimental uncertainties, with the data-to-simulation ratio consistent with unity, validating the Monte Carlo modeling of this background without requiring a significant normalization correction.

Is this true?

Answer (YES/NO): NO